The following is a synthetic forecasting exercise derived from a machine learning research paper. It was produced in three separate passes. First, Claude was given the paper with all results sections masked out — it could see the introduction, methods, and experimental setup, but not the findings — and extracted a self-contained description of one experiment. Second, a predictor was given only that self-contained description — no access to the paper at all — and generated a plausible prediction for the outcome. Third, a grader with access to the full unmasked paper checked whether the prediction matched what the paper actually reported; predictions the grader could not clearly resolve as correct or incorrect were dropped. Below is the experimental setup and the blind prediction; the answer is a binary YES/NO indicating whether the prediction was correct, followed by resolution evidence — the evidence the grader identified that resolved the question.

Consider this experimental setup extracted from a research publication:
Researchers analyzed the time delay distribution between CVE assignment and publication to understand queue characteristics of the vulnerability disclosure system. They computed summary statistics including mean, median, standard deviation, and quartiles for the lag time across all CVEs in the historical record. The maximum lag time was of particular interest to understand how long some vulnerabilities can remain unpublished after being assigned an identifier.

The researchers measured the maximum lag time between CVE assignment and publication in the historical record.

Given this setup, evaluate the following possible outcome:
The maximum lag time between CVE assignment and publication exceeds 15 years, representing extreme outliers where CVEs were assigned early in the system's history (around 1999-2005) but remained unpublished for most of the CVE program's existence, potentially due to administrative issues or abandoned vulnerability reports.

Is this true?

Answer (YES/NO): YES